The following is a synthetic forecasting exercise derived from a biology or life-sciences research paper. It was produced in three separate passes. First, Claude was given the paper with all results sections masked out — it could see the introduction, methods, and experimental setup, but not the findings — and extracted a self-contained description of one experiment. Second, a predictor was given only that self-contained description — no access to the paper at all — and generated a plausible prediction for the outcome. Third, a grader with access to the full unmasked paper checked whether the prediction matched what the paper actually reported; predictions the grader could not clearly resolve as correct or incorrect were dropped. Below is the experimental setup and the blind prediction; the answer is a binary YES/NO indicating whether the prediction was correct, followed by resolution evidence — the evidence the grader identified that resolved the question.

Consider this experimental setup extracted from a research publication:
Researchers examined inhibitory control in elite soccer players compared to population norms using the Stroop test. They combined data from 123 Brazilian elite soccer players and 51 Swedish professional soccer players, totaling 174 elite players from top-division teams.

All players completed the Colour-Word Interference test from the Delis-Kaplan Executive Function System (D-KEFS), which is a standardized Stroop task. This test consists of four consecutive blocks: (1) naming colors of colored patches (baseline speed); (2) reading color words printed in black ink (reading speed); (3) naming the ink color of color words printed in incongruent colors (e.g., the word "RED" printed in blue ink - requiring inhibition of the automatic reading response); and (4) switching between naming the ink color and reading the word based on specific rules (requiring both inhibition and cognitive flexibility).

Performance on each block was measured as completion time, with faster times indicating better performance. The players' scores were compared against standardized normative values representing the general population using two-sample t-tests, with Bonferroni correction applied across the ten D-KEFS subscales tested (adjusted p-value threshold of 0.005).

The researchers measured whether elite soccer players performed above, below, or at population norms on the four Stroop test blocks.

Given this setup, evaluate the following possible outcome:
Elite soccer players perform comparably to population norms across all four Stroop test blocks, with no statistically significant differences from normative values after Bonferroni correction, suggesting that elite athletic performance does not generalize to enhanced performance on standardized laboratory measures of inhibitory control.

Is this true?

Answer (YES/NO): NO